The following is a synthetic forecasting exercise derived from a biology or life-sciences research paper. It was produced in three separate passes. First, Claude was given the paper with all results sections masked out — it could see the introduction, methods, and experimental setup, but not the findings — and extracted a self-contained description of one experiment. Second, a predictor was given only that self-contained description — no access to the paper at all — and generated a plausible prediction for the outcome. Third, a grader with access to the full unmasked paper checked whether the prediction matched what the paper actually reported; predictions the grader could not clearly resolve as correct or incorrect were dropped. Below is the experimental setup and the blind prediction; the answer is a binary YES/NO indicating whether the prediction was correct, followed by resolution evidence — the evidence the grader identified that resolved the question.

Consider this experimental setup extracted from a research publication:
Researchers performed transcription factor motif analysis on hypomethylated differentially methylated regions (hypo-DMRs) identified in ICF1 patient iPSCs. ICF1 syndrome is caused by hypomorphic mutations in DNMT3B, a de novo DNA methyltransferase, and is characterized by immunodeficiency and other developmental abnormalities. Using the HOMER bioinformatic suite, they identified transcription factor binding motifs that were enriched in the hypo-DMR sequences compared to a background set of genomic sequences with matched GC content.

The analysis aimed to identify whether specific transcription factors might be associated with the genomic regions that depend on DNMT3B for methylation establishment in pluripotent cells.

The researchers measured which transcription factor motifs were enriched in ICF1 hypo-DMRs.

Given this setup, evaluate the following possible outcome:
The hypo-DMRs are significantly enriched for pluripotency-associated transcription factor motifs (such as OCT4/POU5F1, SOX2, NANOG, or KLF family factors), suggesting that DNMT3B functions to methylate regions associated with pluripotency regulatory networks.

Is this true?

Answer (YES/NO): NO